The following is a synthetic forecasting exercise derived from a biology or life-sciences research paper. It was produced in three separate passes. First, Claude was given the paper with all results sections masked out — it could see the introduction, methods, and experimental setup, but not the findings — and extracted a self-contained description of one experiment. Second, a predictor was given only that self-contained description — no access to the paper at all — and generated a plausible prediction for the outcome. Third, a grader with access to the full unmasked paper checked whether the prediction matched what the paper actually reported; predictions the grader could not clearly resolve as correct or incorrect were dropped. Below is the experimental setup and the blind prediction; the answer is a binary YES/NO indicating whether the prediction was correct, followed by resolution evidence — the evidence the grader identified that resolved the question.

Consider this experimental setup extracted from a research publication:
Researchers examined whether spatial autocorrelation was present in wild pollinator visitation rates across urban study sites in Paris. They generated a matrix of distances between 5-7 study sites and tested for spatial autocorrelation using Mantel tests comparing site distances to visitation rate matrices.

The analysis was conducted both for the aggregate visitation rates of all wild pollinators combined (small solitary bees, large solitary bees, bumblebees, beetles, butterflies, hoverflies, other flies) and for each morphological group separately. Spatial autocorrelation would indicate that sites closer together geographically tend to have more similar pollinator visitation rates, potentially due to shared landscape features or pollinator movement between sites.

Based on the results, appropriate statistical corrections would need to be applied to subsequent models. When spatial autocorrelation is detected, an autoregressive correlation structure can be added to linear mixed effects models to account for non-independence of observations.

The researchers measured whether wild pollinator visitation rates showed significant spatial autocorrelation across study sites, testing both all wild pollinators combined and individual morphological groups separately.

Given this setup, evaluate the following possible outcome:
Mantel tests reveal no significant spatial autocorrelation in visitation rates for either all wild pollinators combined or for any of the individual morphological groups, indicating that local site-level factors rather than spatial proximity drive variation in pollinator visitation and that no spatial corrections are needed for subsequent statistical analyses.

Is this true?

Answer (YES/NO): NO